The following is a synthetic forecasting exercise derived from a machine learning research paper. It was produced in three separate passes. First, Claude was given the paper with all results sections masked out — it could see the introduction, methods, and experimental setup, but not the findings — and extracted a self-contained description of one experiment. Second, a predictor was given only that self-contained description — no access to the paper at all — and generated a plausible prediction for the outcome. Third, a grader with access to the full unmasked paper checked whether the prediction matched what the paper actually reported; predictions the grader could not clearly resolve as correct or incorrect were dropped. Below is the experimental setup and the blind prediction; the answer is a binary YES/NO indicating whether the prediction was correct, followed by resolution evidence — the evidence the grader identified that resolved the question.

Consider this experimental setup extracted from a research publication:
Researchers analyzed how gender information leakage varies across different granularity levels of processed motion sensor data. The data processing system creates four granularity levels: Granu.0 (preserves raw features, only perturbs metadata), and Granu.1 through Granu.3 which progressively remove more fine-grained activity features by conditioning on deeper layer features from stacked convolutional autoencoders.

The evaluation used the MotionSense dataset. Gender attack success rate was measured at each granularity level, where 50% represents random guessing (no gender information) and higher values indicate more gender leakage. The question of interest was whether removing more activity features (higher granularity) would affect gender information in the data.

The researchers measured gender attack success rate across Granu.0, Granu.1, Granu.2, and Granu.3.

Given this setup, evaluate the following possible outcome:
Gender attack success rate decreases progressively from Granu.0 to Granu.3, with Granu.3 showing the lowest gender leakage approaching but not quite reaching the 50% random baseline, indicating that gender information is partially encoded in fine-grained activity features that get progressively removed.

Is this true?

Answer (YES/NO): NO